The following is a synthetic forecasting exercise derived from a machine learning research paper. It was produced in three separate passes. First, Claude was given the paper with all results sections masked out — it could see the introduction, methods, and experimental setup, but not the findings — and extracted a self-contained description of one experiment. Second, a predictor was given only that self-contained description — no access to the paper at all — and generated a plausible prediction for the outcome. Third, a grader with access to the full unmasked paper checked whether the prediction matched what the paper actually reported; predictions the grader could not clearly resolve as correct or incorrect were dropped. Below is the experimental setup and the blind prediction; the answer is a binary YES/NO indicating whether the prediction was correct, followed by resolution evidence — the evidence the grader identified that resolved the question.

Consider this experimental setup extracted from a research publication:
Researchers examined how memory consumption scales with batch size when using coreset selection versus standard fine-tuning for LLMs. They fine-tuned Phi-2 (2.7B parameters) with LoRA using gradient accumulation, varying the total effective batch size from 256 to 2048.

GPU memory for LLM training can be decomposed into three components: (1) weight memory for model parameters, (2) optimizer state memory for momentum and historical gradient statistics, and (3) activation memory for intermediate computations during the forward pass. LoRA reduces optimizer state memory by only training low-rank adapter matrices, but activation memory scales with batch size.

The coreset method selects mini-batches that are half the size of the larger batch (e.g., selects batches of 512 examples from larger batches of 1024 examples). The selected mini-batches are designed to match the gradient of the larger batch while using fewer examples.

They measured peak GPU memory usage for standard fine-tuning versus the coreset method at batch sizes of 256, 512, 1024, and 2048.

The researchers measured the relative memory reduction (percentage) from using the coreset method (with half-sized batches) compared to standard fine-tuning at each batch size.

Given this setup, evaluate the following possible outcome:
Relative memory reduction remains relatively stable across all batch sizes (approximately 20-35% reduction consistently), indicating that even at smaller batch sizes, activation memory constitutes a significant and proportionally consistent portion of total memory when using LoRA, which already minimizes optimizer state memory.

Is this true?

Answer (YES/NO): NO